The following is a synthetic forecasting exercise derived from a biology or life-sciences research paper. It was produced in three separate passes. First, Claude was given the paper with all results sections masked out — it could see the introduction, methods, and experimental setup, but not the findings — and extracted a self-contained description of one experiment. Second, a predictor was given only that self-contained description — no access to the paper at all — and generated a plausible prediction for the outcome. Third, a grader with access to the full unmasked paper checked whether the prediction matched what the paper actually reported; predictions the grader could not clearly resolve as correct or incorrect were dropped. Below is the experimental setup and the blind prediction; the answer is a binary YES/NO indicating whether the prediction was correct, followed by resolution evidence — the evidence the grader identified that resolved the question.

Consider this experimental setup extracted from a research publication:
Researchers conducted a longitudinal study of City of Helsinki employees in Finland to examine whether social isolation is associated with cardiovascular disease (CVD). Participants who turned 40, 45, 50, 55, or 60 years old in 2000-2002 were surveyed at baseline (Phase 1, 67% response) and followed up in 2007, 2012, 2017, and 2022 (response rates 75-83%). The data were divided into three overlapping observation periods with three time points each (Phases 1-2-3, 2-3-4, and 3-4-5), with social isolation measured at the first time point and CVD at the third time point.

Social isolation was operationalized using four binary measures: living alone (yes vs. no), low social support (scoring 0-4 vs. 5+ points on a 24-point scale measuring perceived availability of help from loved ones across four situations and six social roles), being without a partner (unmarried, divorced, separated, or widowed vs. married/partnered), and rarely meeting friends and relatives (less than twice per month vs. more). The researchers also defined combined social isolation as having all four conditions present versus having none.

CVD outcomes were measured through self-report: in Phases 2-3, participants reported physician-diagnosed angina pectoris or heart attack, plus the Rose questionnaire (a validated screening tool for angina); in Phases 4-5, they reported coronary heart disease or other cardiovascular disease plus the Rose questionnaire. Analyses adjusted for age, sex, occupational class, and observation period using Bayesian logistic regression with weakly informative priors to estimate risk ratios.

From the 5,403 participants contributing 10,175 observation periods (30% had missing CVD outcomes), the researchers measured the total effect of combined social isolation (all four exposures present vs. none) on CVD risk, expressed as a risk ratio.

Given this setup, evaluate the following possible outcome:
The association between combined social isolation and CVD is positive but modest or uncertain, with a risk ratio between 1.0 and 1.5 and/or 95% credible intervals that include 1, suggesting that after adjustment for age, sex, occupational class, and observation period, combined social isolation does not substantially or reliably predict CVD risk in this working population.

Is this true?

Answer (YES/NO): YES